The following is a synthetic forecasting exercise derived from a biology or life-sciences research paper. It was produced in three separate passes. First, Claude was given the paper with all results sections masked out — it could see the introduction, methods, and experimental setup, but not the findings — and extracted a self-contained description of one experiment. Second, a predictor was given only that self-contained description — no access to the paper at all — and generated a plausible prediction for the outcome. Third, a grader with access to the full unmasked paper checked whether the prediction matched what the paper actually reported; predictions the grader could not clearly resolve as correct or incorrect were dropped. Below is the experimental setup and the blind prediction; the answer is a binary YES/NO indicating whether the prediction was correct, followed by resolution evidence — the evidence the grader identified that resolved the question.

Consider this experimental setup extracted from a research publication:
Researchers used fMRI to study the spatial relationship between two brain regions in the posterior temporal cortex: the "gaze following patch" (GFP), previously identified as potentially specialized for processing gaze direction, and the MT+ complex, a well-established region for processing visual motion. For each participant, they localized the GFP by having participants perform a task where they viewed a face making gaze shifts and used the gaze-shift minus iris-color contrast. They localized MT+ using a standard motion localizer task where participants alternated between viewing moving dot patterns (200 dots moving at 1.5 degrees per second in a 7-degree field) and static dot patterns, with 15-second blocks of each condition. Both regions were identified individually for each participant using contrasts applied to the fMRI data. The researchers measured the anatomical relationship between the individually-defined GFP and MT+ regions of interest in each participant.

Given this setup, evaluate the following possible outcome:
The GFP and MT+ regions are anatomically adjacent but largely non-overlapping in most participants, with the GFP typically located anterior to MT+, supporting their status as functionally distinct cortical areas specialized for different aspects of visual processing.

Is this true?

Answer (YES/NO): NO